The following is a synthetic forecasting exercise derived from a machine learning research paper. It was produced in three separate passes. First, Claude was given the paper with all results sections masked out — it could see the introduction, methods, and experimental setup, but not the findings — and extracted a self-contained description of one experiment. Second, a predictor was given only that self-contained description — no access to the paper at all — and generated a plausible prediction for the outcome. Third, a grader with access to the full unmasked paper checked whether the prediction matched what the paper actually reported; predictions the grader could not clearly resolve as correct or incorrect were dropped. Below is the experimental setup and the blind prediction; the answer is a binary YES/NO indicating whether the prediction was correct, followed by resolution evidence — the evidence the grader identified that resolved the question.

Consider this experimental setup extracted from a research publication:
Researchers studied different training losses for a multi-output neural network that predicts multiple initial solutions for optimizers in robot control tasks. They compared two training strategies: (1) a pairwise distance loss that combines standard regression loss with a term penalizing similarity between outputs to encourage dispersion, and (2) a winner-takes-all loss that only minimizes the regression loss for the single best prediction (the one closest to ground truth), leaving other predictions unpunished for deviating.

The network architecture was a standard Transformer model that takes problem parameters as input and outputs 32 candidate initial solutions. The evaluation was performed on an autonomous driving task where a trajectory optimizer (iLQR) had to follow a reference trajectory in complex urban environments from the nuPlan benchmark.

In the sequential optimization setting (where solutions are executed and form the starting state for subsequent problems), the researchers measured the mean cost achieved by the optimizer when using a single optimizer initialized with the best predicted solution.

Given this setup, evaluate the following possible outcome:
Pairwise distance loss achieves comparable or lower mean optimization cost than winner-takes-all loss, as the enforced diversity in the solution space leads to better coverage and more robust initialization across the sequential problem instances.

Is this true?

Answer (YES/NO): NO